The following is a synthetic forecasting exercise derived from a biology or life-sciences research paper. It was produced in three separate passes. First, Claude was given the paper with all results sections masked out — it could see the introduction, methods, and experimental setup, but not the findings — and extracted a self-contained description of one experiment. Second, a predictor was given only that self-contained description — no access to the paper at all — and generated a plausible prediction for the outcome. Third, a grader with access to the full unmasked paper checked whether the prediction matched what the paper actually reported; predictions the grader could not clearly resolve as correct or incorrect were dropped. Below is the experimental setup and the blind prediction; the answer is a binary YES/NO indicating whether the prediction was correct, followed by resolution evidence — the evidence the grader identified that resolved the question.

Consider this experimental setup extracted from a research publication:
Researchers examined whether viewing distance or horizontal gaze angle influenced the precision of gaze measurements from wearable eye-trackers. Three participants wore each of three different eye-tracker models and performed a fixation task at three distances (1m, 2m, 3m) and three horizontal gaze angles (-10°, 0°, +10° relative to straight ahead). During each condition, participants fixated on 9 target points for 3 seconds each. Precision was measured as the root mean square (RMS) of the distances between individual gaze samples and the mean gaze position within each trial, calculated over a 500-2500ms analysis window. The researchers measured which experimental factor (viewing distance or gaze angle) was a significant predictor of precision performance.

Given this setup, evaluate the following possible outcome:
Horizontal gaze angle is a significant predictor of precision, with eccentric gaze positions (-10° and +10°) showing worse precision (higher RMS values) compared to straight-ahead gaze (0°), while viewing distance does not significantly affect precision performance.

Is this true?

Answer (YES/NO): NO